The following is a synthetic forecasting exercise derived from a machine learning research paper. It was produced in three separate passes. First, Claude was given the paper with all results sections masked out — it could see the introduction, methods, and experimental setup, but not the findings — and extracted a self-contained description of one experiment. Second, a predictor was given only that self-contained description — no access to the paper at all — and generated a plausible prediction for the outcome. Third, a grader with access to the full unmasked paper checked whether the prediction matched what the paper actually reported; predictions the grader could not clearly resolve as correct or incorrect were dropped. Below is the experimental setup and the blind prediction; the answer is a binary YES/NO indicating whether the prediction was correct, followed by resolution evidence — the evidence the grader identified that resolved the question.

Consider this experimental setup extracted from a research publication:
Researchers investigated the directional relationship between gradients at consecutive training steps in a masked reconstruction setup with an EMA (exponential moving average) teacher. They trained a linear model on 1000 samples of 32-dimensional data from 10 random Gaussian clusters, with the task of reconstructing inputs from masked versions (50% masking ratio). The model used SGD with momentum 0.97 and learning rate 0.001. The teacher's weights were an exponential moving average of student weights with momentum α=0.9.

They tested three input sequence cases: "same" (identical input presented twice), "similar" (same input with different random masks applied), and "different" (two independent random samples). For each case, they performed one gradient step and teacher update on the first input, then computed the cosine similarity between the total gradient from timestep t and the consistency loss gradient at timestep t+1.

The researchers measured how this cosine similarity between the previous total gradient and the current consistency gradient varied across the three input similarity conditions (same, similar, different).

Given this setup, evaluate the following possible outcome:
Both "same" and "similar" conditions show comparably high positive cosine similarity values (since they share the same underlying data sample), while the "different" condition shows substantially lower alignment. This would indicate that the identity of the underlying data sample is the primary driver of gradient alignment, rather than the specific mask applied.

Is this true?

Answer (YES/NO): NO